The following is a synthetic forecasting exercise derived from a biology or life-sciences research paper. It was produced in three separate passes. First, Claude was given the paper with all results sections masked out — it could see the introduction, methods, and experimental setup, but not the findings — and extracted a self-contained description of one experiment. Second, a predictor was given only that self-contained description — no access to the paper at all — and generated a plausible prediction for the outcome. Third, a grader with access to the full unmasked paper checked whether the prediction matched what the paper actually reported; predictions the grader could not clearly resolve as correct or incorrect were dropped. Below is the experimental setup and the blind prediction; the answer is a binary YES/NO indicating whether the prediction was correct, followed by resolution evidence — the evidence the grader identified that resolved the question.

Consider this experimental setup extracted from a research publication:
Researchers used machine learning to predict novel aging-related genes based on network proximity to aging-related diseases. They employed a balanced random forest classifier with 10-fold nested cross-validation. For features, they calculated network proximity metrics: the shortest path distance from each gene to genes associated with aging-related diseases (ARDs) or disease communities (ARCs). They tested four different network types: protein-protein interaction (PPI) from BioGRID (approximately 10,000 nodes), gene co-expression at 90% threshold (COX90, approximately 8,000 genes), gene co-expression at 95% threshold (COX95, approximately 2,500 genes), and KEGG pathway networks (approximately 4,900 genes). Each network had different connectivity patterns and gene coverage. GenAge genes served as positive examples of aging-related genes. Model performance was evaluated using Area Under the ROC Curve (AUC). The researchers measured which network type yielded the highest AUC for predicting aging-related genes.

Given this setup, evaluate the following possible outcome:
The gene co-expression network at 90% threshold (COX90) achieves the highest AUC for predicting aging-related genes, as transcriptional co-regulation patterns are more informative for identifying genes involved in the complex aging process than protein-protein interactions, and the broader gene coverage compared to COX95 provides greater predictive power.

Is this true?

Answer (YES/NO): NO